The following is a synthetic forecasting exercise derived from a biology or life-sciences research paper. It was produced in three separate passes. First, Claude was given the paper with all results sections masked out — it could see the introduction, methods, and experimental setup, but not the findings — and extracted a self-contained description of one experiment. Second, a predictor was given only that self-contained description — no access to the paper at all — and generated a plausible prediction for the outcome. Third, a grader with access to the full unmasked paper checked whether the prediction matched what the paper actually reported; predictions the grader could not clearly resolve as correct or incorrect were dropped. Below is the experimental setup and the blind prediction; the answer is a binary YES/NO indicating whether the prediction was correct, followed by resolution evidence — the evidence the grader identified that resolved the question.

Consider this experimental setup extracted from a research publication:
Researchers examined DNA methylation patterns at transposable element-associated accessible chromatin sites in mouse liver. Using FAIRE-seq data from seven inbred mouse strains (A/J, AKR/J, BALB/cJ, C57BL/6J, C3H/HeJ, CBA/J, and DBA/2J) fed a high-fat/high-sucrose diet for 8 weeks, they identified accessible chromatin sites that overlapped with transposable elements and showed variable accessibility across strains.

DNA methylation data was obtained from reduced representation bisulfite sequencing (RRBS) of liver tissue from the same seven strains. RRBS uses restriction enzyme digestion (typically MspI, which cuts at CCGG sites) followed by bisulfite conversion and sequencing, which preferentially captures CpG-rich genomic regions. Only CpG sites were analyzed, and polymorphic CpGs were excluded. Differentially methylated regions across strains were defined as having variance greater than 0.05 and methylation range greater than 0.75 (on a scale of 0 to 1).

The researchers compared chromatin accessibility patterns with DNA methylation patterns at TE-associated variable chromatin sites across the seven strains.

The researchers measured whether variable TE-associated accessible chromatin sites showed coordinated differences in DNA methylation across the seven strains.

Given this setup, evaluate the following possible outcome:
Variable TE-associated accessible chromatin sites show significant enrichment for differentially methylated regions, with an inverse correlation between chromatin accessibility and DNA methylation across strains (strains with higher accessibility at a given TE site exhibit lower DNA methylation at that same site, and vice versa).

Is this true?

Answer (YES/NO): YES